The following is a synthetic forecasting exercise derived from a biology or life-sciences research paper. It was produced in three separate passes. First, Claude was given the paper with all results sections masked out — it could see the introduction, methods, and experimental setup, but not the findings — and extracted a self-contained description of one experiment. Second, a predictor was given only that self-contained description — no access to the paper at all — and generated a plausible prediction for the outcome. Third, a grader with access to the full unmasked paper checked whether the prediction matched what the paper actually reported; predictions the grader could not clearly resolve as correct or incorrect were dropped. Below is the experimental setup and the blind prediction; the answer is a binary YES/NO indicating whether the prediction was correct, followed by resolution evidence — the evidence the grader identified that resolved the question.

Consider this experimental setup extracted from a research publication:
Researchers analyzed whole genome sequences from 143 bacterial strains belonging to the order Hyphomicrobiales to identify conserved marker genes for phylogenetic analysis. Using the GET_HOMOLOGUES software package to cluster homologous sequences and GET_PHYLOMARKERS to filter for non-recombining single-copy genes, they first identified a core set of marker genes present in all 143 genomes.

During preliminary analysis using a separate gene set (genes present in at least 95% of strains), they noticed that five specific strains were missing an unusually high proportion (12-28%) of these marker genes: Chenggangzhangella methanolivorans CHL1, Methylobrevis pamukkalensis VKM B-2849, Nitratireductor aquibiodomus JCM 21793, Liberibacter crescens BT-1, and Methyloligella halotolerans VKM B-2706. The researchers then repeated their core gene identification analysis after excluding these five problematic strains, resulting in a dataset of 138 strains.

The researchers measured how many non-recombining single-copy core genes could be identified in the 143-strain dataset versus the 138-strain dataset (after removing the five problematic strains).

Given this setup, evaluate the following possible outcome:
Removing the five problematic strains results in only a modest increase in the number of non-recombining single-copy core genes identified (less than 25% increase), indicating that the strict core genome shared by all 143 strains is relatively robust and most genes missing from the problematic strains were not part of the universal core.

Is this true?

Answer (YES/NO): NO